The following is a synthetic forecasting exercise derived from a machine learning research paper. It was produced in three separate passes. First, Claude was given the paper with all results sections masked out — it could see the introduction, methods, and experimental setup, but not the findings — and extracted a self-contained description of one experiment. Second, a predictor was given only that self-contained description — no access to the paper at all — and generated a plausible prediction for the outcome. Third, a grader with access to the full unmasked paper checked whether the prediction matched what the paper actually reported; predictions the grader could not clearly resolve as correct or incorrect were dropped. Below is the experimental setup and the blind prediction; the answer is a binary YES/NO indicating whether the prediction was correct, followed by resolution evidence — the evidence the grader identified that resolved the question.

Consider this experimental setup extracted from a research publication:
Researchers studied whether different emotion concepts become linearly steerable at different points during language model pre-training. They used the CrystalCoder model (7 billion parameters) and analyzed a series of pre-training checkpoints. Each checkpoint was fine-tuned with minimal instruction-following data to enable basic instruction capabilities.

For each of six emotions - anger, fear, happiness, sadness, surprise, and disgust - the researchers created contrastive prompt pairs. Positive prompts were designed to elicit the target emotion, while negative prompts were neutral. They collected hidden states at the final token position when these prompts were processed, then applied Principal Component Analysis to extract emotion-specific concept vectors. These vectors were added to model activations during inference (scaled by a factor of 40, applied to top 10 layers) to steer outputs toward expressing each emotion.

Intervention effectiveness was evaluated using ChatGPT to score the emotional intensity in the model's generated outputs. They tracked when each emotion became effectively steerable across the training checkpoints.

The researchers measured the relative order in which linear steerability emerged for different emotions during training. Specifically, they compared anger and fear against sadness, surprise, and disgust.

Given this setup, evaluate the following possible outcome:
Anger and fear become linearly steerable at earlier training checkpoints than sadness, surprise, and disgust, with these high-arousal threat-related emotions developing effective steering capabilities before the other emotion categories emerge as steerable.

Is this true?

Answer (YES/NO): YES